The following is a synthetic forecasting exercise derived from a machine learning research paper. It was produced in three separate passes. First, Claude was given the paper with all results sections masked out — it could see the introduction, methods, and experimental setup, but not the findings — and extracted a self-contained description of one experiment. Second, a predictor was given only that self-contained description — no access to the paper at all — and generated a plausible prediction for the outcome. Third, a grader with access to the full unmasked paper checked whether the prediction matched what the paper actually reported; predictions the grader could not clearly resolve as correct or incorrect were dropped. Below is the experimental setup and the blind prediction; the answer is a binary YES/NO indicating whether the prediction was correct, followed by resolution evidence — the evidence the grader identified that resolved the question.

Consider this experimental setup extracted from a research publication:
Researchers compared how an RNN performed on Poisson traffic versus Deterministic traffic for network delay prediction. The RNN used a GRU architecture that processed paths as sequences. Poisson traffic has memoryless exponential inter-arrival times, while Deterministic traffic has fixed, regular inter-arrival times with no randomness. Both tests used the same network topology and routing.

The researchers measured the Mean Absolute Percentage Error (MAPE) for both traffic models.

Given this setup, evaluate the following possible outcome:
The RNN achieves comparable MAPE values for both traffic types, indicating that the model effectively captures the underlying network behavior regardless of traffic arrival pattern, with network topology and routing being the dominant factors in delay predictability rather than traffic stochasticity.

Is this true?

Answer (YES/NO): NO